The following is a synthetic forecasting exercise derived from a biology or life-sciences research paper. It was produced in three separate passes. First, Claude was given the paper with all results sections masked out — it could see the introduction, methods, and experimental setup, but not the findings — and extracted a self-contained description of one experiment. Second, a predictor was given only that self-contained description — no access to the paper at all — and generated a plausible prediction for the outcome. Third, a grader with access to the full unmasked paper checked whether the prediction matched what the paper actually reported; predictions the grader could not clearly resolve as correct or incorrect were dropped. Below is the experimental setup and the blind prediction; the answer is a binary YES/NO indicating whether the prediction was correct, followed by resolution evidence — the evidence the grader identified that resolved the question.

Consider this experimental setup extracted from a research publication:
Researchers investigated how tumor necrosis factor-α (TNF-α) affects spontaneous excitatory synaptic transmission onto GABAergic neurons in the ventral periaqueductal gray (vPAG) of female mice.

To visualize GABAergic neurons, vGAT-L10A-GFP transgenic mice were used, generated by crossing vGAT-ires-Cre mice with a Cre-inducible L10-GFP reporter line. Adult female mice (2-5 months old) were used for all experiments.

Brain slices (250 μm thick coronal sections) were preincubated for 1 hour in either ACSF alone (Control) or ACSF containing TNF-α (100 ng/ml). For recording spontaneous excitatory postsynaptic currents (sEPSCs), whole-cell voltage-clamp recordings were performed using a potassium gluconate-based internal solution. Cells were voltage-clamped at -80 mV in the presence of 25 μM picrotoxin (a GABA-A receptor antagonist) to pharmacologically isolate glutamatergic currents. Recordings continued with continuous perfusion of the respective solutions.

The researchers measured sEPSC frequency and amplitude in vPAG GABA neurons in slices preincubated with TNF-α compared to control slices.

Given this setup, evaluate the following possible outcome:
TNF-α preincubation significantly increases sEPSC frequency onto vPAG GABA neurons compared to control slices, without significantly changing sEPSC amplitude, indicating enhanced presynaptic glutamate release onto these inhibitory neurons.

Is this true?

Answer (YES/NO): NO